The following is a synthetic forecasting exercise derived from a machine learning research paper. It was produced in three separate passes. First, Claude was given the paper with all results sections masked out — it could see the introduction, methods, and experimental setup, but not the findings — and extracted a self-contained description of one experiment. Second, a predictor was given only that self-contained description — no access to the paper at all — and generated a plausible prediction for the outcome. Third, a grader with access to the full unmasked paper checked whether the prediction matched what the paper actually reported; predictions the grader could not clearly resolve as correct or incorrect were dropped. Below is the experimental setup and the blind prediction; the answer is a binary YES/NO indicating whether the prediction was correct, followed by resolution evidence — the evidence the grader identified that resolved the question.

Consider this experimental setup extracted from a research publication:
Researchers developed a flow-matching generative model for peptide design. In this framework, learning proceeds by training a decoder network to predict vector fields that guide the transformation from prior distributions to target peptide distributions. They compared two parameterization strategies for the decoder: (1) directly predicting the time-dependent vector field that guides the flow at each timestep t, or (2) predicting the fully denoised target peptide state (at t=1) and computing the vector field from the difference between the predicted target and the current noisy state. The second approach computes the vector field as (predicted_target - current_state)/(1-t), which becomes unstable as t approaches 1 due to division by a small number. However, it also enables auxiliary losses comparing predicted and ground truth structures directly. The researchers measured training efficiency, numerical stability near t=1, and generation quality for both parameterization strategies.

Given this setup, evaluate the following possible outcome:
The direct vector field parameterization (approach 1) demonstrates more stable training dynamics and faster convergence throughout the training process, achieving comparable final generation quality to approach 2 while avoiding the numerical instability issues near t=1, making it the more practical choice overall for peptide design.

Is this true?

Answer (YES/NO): NO